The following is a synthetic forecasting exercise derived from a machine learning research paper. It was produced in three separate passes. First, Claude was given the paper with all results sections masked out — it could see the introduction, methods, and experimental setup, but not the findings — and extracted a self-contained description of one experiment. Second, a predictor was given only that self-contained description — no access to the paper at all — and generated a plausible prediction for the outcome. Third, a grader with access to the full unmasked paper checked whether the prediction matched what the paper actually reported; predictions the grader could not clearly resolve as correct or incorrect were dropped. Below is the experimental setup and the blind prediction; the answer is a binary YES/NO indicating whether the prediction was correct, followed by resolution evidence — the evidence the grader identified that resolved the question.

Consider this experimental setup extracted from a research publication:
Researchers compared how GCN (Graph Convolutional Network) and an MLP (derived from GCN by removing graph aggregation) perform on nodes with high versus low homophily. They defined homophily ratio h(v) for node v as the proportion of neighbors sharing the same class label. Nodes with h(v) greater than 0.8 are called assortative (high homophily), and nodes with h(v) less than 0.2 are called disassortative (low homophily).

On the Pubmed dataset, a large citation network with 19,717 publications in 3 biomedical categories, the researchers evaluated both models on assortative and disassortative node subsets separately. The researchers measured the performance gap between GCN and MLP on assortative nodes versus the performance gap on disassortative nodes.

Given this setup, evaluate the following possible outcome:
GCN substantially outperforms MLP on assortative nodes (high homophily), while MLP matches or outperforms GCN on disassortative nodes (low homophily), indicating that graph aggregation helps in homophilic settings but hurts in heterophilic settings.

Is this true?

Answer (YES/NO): YES